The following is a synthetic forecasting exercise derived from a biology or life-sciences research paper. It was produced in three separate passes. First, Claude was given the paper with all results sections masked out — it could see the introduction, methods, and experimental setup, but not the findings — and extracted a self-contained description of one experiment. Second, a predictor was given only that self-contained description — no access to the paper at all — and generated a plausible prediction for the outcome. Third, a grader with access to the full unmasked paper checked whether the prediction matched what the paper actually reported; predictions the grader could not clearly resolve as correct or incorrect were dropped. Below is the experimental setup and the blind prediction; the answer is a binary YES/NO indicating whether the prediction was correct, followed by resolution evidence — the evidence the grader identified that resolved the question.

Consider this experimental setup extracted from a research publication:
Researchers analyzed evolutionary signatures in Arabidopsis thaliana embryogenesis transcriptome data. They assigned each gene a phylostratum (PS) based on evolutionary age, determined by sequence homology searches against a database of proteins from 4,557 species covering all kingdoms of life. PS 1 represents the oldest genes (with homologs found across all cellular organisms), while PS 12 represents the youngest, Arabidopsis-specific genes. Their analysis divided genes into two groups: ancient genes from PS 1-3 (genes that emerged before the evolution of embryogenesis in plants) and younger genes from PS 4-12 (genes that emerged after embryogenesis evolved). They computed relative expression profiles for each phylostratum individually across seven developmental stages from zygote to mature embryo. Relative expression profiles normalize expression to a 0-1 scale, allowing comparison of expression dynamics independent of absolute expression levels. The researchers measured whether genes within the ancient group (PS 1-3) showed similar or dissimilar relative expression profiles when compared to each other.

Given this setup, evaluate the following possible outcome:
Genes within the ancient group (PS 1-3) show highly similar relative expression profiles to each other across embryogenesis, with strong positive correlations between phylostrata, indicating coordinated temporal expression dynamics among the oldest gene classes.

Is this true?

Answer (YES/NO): NO